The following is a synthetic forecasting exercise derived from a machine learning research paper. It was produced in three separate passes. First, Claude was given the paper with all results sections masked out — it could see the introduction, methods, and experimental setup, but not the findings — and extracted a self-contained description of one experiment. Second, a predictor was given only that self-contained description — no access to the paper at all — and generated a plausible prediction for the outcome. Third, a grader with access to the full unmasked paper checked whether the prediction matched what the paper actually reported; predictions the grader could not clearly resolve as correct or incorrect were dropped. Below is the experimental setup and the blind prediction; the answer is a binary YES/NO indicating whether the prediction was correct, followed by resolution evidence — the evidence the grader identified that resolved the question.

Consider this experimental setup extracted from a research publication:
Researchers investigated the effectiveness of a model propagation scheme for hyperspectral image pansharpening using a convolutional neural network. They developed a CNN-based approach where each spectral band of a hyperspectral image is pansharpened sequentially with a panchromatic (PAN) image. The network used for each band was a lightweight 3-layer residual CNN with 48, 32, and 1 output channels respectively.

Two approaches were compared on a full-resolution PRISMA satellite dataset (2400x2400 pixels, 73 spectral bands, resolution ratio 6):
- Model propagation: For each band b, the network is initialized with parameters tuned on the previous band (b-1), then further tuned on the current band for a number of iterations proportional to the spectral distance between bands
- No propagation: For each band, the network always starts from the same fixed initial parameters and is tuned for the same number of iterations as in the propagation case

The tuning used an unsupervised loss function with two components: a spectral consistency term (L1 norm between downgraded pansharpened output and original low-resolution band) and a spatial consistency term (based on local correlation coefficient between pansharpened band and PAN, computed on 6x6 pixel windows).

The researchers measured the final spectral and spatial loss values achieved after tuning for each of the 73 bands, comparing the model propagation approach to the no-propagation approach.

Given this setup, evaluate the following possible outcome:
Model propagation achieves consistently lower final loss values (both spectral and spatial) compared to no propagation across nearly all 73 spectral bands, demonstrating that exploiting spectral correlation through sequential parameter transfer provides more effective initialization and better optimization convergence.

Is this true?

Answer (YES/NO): YES